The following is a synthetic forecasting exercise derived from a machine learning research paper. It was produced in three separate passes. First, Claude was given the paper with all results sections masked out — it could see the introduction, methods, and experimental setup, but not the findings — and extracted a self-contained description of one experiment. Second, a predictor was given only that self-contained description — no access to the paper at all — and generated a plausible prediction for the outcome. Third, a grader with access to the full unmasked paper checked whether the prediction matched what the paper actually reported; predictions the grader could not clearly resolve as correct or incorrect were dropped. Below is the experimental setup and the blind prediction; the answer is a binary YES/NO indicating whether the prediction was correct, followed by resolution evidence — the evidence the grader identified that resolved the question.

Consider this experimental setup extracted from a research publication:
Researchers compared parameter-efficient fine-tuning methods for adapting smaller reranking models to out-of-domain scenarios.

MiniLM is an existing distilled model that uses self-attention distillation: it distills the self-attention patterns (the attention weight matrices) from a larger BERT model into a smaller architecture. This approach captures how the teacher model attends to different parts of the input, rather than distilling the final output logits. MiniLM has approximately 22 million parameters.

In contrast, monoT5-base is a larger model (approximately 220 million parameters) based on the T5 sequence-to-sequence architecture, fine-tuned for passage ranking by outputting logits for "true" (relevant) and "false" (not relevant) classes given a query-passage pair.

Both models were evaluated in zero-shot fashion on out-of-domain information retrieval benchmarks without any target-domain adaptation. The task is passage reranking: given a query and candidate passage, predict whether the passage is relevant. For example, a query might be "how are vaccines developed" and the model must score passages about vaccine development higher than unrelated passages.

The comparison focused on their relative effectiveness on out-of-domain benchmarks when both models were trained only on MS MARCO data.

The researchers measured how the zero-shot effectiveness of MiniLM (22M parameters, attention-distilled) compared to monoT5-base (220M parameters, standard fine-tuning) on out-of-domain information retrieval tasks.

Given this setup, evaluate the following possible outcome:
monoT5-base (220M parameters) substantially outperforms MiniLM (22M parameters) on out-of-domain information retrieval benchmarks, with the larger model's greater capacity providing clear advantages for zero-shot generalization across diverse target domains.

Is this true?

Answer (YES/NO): NO